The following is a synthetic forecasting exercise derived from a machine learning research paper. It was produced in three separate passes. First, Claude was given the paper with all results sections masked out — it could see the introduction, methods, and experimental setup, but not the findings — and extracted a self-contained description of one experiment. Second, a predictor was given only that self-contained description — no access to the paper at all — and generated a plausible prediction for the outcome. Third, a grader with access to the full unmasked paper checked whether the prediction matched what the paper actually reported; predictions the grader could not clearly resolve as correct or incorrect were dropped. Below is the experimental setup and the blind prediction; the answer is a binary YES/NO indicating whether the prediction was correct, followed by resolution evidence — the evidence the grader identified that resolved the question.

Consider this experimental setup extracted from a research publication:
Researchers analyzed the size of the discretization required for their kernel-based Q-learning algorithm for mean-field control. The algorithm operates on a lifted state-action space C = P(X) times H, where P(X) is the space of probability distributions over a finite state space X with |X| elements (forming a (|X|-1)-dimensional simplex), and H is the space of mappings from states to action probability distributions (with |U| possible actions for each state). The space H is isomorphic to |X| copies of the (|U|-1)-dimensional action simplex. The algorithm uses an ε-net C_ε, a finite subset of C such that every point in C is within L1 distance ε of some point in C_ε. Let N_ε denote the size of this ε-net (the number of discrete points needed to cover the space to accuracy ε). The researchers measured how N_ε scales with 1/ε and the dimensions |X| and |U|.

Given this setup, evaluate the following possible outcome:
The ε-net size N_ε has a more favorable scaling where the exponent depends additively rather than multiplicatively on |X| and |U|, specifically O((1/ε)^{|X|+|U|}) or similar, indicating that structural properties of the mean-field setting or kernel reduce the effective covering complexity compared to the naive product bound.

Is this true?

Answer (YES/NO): NO